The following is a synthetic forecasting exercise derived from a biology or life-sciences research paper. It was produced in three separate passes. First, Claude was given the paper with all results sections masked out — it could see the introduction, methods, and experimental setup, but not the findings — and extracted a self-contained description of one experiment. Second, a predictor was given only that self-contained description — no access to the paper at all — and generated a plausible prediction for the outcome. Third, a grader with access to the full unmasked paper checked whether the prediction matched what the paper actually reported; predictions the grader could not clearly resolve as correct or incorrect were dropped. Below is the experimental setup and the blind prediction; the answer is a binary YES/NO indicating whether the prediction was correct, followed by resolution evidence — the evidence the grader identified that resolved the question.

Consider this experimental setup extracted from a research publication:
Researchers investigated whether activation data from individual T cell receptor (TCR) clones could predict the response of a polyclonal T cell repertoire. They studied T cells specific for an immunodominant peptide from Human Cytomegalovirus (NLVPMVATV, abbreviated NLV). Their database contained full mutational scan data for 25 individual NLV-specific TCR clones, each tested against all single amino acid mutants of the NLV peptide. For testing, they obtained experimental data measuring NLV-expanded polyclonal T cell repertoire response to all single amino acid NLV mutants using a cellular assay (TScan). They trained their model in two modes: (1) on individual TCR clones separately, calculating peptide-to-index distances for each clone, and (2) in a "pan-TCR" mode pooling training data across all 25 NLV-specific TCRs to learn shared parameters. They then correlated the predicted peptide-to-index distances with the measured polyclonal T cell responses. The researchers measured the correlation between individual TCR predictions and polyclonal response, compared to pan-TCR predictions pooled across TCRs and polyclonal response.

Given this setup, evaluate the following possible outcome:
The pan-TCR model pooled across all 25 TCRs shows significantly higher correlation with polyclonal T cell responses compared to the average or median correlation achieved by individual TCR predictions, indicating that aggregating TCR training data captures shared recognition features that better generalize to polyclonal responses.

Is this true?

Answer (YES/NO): YES